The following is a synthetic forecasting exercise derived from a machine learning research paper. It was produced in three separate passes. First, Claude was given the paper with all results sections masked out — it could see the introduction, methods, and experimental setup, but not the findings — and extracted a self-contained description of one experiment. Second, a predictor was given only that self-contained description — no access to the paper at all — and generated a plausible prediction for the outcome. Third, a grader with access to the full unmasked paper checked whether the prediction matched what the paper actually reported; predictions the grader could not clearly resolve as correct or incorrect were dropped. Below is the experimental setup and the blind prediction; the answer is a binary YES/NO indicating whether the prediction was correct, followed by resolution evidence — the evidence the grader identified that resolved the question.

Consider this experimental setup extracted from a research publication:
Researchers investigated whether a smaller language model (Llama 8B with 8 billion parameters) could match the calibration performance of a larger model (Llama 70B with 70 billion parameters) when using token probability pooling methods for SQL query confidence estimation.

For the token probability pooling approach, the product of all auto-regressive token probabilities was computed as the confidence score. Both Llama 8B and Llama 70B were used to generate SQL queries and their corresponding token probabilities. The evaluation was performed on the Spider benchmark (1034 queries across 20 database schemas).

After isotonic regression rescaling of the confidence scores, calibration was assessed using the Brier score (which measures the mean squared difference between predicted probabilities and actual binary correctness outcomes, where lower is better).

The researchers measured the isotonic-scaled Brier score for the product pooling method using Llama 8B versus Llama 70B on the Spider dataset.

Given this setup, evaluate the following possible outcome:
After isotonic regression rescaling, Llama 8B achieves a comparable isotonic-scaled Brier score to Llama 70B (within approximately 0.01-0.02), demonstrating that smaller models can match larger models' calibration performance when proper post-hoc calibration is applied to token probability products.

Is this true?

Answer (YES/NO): NO